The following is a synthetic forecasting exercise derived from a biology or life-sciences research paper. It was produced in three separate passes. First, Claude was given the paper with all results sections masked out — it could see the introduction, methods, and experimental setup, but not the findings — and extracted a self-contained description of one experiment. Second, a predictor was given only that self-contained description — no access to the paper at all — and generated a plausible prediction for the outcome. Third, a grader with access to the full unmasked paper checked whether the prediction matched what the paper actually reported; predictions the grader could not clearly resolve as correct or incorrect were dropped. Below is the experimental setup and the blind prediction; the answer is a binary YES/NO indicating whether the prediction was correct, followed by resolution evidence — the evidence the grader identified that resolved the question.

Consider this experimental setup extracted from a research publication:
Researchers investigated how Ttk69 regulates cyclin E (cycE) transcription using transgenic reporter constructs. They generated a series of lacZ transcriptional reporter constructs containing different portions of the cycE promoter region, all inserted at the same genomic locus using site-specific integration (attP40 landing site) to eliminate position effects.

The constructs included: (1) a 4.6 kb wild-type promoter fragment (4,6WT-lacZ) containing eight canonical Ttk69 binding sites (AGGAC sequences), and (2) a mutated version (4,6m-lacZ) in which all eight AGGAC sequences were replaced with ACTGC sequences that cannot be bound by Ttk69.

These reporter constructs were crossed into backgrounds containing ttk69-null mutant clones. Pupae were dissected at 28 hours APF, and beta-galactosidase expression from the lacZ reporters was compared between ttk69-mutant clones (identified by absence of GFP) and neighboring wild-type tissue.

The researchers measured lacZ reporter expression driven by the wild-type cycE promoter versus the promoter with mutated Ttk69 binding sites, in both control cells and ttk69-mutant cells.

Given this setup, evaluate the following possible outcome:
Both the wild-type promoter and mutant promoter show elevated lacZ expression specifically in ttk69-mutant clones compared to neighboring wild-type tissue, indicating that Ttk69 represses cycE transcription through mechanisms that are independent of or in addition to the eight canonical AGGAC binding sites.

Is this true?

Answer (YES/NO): YES